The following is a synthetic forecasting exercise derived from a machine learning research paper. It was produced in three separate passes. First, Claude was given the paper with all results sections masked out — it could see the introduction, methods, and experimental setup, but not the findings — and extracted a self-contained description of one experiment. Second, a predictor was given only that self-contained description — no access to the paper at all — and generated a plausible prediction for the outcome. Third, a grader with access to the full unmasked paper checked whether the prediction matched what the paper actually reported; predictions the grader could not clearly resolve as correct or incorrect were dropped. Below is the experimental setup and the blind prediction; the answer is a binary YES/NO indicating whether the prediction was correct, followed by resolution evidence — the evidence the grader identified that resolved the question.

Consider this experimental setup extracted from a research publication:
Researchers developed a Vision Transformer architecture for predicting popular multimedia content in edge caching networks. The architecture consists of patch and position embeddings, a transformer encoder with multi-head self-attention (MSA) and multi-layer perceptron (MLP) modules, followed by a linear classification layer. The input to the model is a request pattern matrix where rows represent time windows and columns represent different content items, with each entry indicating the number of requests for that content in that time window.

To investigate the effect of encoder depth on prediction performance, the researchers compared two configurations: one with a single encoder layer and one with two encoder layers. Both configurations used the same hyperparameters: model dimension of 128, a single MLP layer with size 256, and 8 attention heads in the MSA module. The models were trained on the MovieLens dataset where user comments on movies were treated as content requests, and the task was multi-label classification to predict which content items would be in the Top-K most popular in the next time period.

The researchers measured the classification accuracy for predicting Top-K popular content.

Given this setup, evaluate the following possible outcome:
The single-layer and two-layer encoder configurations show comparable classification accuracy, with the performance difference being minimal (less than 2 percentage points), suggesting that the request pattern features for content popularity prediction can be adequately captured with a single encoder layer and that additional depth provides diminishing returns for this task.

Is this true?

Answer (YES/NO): NO